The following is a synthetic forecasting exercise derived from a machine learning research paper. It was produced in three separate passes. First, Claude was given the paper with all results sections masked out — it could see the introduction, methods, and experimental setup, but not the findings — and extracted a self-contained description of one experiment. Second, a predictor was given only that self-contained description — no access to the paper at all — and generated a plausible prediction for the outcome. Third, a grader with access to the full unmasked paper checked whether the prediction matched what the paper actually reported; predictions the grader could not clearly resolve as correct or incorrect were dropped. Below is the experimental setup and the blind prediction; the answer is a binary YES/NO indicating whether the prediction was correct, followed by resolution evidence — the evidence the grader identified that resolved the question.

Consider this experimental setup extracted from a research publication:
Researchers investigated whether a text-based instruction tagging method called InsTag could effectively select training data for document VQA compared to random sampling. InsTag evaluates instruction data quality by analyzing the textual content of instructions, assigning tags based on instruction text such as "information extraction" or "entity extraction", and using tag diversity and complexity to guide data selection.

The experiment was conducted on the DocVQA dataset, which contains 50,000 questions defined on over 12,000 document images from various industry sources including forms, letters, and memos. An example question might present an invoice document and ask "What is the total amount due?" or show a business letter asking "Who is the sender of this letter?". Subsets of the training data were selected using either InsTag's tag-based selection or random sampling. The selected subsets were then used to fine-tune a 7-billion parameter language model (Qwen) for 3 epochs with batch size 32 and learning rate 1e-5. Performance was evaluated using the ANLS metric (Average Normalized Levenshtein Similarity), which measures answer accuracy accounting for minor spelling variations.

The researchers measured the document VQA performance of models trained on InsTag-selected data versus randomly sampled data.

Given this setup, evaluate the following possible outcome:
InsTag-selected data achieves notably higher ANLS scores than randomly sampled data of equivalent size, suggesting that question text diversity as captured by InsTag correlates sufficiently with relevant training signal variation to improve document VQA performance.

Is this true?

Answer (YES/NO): NO